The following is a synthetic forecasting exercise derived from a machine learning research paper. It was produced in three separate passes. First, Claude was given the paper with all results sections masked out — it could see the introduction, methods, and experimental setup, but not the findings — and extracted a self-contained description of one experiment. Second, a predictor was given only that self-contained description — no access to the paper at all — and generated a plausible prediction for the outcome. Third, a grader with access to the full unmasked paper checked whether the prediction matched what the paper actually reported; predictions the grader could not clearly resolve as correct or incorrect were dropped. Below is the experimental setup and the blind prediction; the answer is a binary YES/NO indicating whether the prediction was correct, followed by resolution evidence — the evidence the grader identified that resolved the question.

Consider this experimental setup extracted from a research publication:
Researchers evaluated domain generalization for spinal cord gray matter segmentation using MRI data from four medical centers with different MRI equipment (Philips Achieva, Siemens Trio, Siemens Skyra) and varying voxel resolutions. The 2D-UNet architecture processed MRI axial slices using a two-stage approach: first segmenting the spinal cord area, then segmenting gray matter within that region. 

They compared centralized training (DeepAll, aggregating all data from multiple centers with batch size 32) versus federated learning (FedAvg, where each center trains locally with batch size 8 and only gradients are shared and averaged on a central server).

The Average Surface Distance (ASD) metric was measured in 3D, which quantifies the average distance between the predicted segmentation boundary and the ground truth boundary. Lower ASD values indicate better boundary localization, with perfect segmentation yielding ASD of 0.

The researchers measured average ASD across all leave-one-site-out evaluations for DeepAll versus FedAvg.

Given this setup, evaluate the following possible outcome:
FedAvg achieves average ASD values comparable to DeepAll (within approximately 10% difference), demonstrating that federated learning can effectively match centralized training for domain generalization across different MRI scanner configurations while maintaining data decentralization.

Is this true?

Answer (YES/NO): NO